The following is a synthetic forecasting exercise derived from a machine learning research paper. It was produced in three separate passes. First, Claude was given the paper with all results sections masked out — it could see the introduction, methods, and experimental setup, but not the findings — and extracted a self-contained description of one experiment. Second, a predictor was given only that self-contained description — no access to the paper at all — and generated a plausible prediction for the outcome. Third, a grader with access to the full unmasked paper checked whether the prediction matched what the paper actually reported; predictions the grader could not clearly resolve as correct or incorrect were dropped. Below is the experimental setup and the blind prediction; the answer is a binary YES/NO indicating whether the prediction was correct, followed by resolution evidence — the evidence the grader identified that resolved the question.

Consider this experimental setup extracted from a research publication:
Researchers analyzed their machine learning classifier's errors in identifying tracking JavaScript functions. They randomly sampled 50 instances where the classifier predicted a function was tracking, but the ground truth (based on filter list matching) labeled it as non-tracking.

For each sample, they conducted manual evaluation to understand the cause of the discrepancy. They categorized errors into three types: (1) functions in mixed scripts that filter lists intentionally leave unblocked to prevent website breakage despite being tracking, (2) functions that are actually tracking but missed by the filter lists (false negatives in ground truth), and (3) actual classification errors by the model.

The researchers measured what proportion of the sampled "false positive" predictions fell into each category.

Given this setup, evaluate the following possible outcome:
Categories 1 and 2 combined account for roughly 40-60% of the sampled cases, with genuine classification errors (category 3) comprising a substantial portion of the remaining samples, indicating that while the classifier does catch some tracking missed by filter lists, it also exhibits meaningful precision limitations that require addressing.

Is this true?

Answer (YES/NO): NO